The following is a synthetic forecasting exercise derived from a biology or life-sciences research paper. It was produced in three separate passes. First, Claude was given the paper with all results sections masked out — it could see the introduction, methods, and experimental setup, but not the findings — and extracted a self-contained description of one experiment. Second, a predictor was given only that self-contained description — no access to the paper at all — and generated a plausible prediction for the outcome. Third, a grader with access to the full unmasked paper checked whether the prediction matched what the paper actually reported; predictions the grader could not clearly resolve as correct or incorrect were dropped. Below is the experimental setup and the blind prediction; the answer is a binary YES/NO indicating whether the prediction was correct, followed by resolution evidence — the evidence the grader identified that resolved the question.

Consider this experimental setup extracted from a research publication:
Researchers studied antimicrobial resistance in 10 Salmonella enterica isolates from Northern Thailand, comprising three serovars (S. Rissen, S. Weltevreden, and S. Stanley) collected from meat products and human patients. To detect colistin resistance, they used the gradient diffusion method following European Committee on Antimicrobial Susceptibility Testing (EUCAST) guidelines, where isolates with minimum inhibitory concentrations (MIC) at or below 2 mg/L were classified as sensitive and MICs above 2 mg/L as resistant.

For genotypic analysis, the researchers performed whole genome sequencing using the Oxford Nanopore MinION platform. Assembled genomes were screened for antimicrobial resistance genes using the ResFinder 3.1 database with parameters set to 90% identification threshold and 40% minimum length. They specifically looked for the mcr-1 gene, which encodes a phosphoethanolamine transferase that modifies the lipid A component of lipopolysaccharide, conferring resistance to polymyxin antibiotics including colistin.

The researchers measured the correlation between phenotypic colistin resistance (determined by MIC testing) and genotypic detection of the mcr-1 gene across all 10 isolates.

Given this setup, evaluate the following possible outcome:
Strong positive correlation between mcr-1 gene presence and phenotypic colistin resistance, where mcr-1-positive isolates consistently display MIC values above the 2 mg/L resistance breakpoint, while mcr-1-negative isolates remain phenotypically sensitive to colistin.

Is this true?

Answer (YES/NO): NO